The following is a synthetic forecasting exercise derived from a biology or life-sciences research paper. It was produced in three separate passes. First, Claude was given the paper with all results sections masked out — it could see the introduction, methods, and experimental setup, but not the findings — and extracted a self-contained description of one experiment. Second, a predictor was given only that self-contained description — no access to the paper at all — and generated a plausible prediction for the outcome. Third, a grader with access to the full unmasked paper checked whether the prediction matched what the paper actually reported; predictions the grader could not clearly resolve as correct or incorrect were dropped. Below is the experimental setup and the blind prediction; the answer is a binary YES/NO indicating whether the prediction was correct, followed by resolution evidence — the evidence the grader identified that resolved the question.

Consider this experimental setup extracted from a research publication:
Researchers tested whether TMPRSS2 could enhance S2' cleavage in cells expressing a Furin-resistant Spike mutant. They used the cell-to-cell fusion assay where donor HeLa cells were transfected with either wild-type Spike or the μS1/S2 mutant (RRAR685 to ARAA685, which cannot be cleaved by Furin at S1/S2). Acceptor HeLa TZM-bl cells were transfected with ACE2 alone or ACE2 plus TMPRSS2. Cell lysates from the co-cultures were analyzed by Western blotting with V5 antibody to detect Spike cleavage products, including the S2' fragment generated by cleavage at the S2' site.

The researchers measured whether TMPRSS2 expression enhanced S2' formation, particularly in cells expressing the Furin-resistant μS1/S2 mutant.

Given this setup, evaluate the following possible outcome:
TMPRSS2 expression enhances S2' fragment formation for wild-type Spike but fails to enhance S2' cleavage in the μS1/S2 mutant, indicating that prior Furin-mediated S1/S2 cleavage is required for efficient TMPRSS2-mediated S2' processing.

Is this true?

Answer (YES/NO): NO